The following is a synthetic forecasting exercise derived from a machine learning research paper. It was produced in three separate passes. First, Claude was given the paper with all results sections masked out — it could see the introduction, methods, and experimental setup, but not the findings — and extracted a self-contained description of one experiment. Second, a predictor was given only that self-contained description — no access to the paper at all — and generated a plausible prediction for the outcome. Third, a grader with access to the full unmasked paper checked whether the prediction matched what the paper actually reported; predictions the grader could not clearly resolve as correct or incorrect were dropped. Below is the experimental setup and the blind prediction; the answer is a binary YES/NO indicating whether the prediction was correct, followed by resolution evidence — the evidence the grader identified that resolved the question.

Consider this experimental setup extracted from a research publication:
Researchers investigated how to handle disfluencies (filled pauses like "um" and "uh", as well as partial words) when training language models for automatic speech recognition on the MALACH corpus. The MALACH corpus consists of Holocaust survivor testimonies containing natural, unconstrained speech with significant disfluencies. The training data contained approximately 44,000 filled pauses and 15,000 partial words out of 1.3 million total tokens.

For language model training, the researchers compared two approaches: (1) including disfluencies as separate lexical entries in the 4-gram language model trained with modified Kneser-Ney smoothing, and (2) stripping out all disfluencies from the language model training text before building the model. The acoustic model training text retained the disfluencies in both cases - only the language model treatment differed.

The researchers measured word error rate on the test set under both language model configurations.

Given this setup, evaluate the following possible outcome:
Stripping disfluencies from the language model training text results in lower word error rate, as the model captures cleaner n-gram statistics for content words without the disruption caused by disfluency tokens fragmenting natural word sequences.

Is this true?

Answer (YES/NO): YES